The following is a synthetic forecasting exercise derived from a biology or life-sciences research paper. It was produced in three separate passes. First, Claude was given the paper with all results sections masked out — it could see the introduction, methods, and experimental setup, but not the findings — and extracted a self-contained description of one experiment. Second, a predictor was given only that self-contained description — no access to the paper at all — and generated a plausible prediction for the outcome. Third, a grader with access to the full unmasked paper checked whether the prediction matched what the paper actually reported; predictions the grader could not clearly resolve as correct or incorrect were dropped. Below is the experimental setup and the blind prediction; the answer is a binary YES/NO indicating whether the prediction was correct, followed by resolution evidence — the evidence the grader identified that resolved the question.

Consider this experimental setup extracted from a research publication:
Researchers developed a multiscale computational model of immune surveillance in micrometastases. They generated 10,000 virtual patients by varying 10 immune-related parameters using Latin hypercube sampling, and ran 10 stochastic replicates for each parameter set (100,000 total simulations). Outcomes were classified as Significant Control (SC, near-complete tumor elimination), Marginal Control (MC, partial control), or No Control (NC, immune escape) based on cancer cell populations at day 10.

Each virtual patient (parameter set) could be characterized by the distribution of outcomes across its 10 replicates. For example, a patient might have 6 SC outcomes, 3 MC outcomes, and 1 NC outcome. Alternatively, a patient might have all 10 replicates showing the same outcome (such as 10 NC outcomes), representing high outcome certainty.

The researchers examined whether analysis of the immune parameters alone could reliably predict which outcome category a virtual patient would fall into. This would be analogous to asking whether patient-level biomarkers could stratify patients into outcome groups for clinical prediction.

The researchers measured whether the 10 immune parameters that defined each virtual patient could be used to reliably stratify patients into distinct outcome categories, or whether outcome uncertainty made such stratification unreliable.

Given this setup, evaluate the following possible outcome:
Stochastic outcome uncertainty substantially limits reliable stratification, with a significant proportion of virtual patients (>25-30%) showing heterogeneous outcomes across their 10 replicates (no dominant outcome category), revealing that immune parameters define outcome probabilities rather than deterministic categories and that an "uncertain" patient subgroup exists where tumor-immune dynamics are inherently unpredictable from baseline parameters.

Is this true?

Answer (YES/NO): YES